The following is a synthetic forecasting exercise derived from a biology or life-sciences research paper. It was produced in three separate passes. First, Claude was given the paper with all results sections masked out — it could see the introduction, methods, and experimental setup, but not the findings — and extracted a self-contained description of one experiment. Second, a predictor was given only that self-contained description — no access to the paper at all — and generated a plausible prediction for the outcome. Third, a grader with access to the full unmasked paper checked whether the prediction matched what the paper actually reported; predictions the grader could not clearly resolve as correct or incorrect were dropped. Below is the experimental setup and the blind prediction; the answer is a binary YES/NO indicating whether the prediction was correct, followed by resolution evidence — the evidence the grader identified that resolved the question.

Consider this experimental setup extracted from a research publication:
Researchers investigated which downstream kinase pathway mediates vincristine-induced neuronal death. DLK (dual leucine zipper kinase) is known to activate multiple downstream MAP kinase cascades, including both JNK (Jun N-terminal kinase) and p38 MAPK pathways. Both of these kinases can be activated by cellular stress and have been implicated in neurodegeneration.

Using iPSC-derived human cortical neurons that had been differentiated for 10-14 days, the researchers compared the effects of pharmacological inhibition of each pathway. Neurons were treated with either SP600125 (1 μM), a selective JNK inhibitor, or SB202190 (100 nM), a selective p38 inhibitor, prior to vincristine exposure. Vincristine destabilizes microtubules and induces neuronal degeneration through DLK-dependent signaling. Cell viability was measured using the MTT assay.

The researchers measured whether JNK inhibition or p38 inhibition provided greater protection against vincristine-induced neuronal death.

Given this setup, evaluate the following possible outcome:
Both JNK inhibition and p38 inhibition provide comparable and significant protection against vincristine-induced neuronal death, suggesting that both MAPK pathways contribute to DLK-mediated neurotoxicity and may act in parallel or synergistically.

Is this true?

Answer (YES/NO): NO